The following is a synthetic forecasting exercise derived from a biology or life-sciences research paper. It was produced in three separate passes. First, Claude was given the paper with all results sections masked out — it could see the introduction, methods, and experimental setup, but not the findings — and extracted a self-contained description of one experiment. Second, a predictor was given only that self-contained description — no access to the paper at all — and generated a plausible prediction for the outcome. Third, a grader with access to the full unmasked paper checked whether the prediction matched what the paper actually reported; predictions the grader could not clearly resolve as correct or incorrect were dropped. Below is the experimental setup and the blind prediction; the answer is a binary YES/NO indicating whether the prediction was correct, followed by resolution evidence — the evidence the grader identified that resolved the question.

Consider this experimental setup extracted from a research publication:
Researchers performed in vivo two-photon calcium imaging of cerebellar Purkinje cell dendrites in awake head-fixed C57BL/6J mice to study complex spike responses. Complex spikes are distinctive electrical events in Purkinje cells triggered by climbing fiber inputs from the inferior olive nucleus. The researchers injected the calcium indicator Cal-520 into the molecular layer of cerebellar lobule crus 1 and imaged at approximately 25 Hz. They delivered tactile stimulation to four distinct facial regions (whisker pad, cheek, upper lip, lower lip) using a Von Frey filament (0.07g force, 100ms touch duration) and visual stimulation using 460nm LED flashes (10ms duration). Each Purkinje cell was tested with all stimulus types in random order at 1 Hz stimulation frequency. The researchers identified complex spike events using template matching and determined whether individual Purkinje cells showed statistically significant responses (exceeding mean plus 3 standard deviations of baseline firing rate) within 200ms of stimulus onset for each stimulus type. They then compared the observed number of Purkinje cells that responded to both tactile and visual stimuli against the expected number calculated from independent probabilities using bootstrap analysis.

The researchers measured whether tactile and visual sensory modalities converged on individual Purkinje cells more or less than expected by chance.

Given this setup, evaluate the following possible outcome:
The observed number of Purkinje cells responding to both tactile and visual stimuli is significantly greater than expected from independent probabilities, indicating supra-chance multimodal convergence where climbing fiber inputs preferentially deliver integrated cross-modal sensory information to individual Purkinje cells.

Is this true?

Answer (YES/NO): YES